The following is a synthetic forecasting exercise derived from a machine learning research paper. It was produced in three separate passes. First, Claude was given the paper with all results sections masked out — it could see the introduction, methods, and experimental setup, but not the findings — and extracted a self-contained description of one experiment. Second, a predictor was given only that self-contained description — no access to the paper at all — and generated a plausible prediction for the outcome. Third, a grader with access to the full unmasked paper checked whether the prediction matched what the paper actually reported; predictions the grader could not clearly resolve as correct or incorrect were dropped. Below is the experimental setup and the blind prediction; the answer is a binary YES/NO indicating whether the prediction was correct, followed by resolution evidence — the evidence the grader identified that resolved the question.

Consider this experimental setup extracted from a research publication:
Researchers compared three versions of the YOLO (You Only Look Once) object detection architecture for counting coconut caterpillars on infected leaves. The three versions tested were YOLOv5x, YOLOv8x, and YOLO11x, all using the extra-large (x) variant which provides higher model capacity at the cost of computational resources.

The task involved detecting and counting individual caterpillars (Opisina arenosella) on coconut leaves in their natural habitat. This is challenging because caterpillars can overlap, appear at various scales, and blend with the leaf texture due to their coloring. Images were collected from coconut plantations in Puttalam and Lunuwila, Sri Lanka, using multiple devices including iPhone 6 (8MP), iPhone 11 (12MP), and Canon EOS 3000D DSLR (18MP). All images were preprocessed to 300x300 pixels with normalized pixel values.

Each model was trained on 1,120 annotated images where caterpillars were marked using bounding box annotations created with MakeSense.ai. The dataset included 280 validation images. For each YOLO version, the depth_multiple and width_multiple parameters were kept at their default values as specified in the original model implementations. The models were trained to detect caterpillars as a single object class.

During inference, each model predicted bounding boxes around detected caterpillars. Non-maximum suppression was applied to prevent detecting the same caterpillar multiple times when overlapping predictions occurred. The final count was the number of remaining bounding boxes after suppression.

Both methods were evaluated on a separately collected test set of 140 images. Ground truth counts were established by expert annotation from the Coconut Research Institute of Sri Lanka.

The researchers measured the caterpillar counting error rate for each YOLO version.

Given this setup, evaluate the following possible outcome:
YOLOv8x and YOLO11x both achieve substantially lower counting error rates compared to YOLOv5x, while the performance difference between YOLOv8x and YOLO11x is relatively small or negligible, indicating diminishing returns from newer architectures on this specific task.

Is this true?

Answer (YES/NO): NO